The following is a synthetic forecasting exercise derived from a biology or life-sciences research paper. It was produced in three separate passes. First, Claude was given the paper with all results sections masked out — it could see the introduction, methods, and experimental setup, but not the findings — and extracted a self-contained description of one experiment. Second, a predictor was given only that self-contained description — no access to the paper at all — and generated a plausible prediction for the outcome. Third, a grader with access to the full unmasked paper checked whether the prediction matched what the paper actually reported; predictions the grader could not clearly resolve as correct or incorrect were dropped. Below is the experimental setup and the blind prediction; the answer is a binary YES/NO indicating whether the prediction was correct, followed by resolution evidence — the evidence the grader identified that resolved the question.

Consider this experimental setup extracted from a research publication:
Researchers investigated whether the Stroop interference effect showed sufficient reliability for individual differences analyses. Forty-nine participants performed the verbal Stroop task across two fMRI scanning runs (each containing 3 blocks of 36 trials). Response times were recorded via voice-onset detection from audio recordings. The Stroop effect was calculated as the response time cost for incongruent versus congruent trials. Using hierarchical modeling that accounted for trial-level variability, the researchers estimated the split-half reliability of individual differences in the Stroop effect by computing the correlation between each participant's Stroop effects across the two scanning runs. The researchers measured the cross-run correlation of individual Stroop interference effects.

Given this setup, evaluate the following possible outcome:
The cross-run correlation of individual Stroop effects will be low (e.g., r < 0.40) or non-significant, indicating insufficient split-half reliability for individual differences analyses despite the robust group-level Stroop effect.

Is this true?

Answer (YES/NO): NO